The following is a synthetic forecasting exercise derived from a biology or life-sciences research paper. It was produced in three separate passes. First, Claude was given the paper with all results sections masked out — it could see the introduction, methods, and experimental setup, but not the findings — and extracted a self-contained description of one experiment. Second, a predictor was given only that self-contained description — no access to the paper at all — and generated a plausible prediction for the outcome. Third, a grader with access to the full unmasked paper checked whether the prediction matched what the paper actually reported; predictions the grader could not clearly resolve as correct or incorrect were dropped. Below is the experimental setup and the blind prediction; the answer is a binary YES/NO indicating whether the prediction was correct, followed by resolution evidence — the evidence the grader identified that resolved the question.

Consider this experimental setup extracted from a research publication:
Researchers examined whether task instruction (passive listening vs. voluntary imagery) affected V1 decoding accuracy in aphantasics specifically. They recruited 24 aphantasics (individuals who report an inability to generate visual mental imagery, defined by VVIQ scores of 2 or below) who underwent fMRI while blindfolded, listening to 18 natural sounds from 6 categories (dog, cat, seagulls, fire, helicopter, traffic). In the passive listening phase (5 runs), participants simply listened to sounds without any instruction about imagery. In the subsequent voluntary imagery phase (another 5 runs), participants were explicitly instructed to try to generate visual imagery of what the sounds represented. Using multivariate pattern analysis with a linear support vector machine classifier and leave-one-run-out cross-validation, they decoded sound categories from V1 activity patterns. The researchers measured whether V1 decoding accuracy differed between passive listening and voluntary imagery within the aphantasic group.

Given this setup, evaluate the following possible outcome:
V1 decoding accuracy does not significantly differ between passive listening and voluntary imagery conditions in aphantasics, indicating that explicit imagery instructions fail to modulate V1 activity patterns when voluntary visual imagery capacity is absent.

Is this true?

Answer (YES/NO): NO